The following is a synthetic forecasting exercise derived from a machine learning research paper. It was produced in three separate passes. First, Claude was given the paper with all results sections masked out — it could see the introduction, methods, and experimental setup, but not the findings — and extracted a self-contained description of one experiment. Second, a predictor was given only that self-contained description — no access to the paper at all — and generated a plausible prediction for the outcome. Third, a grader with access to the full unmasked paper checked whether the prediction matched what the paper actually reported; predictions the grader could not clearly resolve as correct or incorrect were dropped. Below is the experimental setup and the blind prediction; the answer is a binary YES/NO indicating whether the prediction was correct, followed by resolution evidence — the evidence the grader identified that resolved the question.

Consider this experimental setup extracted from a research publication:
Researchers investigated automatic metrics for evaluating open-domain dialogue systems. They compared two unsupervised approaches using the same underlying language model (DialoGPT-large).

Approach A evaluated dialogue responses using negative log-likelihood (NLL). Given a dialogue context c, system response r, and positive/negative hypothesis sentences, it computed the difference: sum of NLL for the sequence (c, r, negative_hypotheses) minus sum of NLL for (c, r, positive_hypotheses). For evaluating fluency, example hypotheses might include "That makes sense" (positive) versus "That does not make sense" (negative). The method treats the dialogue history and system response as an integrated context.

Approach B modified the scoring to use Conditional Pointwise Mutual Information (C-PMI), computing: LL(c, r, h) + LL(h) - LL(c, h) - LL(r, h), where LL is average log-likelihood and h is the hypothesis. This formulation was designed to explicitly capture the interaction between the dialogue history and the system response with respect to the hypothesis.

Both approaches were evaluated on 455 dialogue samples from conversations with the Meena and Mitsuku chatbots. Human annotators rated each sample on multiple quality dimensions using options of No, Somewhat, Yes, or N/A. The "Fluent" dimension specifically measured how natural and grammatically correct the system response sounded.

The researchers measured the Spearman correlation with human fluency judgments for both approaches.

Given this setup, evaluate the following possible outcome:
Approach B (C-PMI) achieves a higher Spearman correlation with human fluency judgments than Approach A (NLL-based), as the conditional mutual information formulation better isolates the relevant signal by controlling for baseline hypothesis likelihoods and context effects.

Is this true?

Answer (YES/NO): YES